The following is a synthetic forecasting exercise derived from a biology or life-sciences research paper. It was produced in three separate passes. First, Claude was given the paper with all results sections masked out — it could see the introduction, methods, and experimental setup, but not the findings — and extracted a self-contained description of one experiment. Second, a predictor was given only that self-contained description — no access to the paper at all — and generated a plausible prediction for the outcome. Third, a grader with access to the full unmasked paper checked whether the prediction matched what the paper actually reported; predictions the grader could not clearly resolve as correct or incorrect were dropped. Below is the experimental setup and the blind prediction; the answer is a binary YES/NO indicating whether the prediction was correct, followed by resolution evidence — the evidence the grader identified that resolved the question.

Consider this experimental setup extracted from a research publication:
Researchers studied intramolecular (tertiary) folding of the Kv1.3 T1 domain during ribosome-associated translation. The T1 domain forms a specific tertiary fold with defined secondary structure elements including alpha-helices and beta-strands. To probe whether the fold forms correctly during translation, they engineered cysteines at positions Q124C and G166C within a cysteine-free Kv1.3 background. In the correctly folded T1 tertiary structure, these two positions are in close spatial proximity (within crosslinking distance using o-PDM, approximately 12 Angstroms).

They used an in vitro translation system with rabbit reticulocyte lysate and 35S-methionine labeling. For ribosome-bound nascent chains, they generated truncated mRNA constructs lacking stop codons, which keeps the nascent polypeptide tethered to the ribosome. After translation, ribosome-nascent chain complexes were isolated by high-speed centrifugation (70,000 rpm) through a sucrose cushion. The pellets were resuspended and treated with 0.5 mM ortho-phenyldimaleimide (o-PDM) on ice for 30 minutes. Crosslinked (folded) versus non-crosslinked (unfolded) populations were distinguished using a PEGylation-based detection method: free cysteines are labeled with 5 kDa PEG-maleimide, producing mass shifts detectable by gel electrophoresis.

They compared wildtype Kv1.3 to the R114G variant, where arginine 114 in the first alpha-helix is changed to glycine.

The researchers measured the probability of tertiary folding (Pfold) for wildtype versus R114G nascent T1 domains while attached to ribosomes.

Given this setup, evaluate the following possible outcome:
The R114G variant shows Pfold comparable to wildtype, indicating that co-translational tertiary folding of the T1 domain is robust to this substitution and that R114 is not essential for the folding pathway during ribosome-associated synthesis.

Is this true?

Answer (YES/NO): NO